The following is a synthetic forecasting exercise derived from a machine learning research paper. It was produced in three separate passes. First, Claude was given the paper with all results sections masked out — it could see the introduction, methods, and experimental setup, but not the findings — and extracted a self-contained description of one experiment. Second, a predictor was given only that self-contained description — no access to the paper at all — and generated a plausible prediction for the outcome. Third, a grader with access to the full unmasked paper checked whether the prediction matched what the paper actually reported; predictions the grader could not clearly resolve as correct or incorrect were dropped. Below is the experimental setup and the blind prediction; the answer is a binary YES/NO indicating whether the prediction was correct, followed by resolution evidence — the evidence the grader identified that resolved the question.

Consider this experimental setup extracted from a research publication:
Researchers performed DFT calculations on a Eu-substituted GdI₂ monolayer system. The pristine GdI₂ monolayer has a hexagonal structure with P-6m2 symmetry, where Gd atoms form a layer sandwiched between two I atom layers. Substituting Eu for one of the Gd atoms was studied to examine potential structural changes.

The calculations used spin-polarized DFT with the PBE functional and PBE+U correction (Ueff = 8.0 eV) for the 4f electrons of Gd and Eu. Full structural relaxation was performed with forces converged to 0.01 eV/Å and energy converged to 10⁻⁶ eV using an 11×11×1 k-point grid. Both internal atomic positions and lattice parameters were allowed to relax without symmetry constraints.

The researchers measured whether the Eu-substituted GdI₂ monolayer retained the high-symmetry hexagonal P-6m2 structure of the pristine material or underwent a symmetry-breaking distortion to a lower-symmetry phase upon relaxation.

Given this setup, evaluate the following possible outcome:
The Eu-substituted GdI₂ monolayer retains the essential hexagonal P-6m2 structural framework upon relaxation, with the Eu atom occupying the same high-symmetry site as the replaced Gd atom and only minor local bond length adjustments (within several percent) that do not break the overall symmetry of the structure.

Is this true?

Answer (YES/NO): NO